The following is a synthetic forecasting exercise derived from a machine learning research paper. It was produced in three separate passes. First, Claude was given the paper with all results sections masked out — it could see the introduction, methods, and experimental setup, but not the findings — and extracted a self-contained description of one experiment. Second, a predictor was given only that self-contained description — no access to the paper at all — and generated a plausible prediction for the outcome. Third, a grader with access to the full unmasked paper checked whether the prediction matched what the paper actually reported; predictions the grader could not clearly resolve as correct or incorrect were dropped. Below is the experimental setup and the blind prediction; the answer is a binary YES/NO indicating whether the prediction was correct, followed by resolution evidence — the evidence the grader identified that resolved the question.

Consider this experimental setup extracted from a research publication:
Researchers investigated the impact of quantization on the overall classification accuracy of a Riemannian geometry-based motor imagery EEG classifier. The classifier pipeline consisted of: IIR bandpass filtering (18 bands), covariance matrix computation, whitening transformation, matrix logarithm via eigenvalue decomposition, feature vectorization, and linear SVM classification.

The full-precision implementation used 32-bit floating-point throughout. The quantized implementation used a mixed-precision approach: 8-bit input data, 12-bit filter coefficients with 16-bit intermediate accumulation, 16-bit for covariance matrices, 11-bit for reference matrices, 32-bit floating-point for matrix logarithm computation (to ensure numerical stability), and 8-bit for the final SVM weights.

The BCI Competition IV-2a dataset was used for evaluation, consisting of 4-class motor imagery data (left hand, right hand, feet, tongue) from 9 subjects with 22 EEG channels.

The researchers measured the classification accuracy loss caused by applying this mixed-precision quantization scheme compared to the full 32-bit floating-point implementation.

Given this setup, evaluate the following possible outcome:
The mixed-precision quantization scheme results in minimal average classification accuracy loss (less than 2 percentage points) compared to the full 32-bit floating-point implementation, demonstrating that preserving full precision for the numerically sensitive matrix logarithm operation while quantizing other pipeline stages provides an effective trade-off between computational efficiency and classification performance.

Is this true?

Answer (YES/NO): YES